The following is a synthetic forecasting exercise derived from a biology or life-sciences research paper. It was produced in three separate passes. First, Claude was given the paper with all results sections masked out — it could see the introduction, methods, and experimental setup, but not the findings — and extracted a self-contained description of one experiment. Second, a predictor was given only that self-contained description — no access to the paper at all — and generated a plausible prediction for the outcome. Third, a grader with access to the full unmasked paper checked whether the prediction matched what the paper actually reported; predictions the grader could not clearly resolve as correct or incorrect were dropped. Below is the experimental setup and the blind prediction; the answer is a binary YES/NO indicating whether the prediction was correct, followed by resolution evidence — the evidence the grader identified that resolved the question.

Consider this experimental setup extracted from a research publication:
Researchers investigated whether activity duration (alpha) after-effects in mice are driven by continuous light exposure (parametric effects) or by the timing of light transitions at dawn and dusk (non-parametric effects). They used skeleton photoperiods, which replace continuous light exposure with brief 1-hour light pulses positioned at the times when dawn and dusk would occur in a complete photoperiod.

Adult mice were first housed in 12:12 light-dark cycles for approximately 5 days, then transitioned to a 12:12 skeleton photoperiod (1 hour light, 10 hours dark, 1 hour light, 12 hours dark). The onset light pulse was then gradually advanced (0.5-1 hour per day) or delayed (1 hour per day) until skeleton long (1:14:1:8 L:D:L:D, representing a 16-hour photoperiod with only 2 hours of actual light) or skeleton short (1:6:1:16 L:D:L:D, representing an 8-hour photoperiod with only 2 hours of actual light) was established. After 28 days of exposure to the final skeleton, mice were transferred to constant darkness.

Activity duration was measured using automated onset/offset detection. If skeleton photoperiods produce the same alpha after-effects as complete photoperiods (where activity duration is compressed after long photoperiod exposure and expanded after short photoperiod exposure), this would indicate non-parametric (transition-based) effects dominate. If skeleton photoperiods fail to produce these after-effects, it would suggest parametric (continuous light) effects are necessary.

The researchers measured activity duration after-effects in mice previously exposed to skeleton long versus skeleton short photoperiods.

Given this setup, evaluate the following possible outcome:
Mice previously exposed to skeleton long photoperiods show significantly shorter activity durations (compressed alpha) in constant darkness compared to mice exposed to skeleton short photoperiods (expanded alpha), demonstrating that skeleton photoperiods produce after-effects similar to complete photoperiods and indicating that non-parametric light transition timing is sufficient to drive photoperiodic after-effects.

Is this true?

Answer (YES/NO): YES